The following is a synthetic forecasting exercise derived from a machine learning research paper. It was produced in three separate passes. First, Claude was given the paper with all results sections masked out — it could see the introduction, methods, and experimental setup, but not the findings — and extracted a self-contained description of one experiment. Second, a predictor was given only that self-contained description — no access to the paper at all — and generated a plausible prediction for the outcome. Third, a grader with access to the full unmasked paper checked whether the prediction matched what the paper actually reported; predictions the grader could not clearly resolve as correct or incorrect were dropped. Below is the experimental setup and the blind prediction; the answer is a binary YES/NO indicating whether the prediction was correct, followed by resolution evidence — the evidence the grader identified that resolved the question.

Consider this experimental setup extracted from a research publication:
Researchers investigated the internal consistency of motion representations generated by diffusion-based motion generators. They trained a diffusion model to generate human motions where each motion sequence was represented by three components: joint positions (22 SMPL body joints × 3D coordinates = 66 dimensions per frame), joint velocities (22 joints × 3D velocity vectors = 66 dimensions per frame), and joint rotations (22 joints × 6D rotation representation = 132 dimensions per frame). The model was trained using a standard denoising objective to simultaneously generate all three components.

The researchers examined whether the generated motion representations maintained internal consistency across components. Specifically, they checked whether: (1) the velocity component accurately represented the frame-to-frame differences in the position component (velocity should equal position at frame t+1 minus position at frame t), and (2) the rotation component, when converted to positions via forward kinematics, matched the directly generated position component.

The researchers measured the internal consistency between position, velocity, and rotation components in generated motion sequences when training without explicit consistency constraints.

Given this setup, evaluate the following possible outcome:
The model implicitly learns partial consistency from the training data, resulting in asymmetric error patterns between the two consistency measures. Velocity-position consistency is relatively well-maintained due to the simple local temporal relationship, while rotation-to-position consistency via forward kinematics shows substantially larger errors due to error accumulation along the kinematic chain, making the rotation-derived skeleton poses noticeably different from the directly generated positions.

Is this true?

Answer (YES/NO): NO